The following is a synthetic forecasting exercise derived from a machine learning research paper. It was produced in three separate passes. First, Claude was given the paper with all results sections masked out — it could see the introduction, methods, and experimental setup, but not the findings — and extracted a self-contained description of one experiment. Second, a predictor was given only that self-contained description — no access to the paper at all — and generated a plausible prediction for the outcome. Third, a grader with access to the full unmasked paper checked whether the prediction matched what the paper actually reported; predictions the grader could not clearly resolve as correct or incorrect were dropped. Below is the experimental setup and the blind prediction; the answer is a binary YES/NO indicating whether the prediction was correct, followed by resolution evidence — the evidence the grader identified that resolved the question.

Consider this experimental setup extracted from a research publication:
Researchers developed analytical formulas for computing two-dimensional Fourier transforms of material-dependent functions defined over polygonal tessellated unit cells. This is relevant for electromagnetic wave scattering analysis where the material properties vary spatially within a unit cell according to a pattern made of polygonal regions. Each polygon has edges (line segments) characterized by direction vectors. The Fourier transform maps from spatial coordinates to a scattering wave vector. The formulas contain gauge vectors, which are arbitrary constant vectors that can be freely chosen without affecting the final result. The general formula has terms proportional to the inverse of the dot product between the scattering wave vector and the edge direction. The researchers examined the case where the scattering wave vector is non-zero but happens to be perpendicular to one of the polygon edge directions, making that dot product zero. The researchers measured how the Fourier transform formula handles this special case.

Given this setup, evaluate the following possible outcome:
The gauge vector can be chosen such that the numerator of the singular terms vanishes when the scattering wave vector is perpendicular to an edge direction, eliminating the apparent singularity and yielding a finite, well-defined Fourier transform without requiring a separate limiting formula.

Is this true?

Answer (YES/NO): NO